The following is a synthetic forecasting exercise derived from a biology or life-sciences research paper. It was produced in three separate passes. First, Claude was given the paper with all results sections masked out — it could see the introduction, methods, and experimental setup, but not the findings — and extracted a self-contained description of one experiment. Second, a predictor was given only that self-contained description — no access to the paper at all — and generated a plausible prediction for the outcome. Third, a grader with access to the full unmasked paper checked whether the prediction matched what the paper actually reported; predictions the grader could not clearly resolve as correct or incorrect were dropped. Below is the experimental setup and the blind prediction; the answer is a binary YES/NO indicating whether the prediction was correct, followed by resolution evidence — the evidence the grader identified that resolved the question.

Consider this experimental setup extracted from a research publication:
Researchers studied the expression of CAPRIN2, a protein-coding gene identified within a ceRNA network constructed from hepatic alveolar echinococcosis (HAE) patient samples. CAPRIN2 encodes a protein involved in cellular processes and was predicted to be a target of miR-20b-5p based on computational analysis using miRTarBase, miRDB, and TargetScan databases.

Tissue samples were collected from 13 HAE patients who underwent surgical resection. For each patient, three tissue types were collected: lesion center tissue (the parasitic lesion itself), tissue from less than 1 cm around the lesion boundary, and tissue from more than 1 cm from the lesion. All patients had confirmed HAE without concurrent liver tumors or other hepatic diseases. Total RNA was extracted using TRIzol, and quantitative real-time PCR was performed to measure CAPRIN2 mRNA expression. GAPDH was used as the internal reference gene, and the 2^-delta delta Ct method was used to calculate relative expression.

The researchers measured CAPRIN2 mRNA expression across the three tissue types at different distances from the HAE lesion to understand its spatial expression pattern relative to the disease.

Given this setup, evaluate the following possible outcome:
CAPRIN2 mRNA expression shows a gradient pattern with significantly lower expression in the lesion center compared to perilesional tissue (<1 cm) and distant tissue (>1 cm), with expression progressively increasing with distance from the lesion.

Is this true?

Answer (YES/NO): NO